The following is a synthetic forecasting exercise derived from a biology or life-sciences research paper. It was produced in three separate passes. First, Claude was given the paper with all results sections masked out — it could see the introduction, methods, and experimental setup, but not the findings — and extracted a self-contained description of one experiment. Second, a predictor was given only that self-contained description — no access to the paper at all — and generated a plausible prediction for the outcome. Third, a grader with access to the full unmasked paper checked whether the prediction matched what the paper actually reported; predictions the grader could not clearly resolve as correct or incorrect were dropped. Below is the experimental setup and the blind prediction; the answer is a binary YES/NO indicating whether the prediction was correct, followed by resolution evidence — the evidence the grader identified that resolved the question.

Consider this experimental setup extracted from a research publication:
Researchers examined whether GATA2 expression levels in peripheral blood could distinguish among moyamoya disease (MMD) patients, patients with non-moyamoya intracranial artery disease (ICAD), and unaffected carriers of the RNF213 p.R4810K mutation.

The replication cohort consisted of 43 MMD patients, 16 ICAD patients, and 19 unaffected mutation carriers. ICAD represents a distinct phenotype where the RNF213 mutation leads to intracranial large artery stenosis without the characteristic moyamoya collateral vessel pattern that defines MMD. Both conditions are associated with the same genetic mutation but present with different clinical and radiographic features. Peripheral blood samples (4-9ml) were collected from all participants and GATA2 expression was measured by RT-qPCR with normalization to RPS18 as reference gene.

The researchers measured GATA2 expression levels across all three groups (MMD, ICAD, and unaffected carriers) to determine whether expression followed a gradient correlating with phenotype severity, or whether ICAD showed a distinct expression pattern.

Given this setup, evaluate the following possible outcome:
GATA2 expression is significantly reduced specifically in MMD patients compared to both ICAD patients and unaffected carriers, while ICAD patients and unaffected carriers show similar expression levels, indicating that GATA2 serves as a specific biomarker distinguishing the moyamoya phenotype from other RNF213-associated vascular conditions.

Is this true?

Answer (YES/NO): NO